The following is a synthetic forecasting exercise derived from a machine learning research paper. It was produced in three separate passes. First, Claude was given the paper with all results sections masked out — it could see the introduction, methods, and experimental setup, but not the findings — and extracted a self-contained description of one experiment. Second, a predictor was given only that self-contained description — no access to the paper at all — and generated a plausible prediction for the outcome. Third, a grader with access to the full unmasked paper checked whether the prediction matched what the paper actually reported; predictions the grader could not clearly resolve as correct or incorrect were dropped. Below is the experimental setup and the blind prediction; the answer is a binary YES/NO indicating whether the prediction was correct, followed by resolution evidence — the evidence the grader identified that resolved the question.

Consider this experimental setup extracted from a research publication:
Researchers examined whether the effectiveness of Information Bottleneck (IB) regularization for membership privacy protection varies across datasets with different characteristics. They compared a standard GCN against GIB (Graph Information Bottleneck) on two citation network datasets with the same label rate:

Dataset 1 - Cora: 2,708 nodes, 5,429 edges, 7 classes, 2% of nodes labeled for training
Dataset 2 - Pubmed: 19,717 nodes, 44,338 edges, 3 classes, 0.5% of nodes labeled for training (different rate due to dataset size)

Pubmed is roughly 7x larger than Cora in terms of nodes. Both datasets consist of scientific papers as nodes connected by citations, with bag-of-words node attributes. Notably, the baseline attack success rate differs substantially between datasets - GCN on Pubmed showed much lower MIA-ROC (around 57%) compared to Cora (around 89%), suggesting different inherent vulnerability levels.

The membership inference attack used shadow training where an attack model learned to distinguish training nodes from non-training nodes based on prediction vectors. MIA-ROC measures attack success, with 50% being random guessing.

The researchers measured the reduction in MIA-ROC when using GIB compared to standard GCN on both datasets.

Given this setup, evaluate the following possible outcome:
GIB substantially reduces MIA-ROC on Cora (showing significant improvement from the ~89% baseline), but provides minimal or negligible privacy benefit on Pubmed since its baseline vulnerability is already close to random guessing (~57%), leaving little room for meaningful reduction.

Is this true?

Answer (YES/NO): NO